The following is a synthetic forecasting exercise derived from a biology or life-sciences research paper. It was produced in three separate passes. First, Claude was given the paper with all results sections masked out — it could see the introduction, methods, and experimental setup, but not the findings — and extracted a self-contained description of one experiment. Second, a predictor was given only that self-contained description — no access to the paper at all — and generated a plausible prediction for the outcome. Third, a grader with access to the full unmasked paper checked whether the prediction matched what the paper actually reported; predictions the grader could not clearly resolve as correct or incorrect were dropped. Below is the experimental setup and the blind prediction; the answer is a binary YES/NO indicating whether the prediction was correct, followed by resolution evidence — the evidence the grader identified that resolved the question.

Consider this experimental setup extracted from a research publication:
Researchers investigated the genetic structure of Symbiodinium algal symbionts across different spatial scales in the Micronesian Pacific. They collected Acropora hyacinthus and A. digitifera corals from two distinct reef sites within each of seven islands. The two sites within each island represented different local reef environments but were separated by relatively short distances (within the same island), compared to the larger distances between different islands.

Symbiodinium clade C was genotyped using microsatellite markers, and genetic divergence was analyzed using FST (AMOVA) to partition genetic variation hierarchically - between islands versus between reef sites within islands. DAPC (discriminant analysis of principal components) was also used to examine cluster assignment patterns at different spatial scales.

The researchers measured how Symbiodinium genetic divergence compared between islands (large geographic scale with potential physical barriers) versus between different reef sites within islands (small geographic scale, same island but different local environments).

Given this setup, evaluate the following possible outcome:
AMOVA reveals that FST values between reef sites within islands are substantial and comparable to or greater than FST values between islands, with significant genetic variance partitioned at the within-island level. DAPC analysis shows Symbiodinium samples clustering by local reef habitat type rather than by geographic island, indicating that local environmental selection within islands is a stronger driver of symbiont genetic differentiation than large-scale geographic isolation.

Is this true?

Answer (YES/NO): NO